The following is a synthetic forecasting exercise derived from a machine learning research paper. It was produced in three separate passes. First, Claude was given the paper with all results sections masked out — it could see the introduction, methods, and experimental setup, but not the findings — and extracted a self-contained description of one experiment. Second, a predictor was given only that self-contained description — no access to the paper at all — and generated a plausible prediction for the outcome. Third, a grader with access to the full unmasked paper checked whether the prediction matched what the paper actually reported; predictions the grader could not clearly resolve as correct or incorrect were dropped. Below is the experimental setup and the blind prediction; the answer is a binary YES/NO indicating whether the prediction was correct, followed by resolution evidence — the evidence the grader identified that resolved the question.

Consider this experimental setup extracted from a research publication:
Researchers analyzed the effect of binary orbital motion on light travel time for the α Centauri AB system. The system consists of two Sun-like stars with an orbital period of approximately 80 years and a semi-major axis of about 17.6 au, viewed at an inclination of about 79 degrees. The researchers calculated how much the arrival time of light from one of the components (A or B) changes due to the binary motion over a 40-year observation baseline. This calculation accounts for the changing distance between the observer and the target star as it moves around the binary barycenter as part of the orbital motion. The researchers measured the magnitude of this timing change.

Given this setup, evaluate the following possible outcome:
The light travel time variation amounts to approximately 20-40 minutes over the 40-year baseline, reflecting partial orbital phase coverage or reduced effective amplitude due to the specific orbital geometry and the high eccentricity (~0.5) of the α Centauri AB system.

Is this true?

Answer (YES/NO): NO